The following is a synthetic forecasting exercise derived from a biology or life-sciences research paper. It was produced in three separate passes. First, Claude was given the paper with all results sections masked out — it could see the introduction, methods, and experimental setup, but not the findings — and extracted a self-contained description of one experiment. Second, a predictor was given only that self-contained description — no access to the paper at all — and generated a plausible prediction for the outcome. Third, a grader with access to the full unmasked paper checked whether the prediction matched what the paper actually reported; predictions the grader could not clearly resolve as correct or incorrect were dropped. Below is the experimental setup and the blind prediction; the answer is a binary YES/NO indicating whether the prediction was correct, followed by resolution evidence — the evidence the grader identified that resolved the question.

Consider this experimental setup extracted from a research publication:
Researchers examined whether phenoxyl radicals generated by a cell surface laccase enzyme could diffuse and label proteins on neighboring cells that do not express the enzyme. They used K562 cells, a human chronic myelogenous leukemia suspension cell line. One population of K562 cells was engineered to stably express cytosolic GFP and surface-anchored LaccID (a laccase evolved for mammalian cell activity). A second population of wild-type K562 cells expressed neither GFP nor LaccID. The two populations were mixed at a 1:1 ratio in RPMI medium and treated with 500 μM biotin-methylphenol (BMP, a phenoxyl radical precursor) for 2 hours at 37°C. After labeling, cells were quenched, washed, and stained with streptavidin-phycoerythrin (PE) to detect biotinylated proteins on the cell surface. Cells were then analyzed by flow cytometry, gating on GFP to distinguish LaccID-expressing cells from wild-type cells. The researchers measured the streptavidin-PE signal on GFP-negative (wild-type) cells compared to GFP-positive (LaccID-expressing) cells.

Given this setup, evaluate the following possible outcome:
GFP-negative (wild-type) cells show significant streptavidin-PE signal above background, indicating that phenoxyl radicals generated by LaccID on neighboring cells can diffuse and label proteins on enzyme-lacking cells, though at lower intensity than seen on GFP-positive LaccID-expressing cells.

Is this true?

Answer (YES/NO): YES